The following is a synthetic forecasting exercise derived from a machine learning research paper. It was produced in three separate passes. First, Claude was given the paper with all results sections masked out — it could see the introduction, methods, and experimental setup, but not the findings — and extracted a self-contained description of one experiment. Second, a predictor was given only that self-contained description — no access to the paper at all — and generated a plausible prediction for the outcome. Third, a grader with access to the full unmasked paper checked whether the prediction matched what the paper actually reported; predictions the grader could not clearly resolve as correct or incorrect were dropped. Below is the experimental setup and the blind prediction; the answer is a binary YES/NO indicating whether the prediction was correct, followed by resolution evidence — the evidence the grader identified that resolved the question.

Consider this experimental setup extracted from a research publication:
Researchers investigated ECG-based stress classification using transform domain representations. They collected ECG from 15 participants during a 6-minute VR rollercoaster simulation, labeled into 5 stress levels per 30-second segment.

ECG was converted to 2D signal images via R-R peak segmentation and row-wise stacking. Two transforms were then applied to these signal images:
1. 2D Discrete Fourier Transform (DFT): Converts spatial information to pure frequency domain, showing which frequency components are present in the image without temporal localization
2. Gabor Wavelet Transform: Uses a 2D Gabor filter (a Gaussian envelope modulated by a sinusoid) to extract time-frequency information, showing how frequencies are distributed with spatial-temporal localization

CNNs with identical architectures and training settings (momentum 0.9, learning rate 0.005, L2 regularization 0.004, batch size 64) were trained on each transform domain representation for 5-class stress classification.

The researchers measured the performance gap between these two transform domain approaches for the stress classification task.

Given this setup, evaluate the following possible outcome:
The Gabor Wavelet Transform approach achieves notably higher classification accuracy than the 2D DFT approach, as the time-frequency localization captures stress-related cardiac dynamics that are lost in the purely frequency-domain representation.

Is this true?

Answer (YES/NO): NO